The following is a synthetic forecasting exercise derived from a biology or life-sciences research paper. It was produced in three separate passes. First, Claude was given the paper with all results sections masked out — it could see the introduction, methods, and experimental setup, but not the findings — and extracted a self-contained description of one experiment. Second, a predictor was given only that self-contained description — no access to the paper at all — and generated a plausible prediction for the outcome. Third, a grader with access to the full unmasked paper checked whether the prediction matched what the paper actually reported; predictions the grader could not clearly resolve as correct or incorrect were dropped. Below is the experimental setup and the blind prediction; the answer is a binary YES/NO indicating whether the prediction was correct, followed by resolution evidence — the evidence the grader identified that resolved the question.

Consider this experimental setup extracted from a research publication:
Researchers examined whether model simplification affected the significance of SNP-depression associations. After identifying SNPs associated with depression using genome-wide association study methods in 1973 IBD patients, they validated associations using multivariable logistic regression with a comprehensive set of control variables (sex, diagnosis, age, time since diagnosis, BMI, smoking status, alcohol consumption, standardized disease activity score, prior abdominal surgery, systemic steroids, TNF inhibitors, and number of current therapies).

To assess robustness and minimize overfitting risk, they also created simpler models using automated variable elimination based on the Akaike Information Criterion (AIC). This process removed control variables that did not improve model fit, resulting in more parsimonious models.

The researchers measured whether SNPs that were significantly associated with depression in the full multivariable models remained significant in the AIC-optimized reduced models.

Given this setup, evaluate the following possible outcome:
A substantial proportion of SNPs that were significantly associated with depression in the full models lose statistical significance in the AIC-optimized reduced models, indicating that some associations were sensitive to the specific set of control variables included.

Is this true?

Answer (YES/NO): NO